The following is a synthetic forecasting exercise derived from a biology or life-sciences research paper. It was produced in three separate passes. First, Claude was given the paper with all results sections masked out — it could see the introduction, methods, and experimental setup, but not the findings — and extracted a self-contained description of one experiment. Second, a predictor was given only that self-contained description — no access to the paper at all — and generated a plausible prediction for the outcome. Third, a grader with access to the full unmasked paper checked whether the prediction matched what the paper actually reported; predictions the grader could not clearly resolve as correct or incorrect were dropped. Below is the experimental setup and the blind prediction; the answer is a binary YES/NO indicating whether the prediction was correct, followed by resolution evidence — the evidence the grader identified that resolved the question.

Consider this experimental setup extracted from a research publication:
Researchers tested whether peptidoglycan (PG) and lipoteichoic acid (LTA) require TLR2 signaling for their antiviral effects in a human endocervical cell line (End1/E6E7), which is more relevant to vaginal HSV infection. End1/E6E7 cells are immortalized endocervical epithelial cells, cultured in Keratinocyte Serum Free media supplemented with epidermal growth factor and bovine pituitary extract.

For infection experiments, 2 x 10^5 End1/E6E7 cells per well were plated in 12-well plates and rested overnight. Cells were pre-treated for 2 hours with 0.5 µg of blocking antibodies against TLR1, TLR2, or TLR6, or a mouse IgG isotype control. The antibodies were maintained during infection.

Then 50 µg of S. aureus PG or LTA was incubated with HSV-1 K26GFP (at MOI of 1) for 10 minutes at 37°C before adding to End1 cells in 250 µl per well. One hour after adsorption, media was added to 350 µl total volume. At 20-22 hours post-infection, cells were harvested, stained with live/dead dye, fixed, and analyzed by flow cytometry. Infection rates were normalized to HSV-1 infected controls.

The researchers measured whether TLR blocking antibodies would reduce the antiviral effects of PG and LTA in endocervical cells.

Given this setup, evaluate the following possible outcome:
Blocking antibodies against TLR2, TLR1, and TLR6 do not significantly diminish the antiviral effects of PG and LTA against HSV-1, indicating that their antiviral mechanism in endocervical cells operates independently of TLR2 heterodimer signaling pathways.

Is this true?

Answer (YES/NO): YES